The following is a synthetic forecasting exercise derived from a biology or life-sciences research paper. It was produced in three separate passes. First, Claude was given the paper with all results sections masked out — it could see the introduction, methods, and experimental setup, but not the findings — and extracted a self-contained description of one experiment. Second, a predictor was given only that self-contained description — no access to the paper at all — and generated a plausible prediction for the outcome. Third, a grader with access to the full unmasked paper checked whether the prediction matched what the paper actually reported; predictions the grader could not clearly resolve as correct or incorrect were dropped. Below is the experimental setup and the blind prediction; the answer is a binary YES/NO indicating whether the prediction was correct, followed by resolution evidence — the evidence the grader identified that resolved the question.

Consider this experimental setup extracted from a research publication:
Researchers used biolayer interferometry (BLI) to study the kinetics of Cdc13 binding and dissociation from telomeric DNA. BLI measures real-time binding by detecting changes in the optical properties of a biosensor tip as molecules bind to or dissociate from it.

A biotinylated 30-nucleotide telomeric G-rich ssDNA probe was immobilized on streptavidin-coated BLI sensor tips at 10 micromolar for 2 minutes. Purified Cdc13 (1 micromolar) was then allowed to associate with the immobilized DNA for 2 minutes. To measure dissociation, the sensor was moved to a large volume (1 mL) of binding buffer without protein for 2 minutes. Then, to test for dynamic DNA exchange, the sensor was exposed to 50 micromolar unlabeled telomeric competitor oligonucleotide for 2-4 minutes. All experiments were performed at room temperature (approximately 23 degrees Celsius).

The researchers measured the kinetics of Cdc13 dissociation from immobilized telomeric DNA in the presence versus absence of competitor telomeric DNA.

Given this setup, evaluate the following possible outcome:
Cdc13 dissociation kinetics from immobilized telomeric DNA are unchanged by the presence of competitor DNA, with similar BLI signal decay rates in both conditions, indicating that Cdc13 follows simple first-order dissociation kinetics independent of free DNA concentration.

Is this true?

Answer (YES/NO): NO